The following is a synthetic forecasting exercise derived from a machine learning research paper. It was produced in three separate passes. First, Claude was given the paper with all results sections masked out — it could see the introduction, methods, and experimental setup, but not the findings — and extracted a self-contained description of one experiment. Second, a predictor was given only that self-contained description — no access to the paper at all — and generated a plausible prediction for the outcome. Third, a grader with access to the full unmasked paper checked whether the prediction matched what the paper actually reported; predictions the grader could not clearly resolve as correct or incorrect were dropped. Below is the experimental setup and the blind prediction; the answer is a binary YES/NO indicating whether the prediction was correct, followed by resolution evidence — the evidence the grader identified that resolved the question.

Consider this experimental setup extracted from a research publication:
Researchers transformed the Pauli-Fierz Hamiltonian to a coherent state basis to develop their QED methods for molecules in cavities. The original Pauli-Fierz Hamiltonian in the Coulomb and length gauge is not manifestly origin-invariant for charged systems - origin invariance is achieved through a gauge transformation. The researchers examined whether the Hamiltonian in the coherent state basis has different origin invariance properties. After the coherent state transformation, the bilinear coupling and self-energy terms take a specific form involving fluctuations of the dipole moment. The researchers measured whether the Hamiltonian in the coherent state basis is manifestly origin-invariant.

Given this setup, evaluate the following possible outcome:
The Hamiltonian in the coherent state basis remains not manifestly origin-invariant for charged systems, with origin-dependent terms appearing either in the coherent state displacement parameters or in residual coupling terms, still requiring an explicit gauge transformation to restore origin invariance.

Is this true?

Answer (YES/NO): NO